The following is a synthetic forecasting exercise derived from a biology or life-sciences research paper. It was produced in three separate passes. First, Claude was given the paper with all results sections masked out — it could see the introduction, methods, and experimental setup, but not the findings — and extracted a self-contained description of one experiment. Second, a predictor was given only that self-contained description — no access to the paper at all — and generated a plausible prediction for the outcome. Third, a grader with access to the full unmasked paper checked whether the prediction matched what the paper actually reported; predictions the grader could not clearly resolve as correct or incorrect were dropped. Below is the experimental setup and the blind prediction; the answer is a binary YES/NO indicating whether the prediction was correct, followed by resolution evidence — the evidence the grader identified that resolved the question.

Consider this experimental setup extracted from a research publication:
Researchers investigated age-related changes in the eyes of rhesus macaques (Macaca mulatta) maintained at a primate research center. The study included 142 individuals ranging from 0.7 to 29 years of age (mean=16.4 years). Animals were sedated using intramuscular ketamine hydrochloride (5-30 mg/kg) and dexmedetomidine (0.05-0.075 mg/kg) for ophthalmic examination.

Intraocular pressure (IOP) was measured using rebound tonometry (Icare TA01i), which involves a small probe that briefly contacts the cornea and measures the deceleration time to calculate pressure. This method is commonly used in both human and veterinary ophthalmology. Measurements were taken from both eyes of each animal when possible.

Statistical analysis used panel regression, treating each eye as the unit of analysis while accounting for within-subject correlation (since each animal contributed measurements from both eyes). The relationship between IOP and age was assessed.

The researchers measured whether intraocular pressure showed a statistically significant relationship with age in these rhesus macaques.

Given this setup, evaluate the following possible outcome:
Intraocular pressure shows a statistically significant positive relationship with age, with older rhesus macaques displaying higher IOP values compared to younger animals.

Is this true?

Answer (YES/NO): YES